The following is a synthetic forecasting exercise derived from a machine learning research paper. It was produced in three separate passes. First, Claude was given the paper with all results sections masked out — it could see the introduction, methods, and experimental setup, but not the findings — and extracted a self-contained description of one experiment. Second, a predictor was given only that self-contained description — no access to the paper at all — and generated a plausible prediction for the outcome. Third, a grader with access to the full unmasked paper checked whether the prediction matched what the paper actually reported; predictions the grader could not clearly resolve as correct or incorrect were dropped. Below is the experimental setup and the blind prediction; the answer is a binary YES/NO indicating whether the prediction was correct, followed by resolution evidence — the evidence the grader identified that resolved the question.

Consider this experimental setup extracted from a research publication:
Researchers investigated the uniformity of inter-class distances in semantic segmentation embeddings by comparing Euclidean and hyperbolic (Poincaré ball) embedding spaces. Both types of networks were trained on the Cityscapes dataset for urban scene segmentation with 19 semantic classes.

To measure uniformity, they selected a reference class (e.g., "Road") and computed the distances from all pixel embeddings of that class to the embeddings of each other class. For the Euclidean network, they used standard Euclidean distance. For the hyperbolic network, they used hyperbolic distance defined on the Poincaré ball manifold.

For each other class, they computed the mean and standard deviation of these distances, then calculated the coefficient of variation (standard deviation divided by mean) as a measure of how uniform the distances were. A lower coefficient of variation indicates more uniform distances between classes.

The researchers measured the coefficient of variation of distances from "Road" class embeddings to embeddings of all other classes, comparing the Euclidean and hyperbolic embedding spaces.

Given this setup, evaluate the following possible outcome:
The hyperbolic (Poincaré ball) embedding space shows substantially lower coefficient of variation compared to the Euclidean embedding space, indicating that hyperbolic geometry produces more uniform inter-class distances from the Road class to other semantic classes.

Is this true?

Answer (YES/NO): YES